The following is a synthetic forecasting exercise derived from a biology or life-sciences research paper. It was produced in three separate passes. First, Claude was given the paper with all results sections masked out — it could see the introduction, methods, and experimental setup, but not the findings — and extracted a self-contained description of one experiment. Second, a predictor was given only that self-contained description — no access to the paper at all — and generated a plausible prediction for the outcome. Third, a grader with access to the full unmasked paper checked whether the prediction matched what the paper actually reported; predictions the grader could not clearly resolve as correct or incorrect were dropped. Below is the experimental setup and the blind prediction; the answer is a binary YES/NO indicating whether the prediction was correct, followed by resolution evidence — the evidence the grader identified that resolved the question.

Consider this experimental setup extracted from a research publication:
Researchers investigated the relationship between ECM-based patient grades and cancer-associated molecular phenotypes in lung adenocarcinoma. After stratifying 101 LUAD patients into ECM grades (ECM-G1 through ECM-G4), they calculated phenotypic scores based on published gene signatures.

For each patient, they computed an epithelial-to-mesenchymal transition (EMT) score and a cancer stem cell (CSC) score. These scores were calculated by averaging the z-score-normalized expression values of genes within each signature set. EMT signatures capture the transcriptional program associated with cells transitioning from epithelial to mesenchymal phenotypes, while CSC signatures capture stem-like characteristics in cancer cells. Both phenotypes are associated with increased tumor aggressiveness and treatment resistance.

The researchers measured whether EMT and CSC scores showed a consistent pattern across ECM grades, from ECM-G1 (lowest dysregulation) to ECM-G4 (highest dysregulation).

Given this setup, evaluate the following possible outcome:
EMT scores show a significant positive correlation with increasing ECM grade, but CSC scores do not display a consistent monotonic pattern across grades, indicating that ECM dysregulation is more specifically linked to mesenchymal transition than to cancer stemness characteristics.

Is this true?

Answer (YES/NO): YES